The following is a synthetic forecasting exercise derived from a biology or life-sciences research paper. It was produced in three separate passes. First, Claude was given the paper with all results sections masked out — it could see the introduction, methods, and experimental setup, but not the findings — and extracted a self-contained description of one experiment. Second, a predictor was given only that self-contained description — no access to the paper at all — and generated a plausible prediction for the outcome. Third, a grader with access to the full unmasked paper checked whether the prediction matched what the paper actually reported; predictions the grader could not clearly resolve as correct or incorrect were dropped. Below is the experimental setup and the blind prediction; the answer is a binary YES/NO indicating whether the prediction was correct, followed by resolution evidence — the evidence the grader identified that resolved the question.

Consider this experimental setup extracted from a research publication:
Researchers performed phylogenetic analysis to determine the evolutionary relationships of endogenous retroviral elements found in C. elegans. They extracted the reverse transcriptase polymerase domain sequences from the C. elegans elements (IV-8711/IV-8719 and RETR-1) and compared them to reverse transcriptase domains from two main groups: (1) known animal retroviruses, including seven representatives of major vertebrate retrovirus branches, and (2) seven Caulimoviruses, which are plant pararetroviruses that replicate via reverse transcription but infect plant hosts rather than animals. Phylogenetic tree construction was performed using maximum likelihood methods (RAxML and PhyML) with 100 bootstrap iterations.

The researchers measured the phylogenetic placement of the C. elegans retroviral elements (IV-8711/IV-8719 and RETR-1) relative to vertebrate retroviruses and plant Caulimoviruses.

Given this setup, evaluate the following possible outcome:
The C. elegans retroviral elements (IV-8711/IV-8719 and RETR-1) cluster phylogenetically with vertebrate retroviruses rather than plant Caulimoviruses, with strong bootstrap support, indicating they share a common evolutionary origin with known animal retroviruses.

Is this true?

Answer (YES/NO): NO